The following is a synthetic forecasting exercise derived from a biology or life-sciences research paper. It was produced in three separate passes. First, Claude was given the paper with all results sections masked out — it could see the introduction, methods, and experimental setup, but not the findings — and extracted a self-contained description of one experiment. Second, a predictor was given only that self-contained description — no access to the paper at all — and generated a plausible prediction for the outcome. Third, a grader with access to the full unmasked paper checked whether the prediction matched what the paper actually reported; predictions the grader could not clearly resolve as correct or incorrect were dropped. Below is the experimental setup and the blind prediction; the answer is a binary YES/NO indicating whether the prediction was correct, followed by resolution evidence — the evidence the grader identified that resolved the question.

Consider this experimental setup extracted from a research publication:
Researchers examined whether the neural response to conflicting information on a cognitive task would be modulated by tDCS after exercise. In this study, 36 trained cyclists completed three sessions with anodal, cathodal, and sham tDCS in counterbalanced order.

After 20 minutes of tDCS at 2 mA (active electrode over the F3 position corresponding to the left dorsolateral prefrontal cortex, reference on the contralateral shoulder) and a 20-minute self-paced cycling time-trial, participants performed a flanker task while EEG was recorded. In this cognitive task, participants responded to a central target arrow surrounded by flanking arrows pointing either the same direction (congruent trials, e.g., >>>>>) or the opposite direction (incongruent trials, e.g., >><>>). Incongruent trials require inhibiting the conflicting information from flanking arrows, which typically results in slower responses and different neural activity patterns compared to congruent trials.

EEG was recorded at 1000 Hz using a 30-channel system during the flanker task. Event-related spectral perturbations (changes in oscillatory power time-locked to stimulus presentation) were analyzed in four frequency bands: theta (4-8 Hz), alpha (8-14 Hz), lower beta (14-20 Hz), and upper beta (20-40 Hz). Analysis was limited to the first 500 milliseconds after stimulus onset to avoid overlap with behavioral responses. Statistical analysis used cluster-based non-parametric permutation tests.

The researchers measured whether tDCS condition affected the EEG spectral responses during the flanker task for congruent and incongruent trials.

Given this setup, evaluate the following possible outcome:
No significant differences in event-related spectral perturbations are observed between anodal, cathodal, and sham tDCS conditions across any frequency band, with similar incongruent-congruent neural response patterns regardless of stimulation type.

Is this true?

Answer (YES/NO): YES